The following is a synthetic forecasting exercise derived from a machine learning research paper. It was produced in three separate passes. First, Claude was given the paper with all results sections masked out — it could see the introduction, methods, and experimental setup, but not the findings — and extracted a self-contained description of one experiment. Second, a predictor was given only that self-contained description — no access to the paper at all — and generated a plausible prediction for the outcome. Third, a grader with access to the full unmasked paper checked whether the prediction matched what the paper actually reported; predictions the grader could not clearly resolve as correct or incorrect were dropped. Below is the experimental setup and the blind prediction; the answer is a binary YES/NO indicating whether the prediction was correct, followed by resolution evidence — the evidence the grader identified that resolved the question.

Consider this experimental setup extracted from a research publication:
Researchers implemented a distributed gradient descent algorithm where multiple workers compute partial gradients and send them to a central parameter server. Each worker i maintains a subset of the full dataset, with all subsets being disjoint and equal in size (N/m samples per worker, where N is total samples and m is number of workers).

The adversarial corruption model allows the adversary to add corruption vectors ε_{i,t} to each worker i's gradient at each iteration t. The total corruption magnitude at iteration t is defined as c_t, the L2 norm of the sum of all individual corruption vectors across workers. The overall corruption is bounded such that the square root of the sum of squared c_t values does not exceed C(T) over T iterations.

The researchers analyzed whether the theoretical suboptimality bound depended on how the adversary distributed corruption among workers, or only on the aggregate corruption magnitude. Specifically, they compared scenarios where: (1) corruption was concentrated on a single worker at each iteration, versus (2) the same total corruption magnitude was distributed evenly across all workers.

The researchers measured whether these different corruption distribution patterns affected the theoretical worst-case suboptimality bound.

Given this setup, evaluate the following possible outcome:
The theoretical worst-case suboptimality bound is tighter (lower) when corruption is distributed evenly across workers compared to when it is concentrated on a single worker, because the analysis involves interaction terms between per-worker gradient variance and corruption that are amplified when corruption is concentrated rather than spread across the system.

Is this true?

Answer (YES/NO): NO